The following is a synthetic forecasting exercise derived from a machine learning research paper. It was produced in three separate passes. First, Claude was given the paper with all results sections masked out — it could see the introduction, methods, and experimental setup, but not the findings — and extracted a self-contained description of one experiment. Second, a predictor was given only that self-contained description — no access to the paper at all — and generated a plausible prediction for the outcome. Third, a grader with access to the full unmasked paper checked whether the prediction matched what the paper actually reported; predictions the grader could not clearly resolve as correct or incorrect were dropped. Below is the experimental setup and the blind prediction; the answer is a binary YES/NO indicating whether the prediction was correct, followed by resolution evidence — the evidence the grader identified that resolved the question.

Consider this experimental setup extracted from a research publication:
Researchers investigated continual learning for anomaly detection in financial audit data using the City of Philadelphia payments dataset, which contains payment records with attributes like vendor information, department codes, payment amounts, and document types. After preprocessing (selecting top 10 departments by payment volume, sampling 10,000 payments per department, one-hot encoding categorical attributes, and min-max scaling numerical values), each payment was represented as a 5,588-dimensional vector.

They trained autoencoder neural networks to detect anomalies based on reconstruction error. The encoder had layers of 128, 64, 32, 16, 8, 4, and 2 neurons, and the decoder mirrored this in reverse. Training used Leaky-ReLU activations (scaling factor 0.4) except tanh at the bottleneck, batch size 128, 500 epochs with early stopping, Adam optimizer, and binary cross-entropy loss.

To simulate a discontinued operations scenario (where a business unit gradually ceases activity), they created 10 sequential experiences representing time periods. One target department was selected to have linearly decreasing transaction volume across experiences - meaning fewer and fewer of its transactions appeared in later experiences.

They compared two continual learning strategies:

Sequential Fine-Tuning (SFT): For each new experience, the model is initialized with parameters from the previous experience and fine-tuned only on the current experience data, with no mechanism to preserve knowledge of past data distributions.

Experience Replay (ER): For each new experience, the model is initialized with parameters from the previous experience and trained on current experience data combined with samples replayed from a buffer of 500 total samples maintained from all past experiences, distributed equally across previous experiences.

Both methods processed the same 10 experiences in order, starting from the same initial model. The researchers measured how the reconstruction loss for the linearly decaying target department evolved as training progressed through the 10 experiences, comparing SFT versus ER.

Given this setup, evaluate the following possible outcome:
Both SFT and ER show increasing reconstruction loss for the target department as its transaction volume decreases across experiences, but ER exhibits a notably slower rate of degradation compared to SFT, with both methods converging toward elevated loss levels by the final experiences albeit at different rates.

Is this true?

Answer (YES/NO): NO